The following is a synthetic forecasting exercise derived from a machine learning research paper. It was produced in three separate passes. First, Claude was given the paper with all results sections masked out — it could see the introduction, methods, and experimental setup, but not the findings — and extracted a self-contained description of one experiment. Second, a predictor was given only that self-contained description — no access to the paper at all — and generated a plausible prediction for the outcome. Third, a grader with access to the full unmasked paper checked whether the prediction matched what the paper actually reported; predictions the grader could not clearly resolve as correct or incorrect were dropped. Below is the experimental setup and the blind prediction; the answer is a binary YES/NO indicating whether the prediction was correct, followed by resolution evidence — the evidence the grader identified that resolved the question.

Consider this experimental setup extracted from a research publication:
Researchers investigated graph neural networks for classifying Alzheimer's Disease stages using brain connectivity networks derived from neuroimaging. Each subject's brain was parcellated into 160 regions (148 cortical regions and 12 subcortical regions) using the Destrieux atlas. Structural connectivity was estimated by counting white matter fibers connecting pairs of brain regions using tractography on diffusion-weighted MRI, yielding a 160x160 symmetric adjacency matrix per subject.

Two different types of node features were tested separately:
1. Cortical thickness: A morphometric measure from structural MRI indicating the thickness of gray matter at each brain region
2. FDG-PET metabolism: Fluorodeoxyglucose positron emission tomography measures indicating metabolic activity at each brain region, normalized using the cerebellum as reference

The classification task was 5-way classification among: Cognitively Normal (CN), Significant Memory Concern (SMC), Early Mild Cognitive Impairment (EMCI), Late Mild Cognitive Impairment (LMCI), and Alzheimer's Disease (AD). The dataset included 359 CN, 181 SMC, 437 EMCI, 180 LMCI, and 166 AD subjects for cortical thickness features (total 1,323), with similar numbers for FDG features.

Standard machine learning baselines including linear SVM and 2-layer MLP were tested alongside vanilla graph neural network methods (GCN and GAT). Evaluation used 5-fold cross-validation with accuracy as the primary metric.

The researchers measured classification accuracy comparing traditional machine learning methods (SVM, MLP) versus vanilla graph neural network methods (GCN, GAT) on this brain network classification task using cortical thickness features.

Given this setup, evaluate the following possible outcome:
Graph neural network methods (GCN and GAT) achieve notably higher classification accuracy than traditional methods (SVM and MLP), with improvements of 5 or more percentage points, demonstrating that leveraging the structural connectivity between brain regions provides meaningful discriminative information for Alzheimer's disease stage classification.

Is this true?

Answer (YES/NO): NO